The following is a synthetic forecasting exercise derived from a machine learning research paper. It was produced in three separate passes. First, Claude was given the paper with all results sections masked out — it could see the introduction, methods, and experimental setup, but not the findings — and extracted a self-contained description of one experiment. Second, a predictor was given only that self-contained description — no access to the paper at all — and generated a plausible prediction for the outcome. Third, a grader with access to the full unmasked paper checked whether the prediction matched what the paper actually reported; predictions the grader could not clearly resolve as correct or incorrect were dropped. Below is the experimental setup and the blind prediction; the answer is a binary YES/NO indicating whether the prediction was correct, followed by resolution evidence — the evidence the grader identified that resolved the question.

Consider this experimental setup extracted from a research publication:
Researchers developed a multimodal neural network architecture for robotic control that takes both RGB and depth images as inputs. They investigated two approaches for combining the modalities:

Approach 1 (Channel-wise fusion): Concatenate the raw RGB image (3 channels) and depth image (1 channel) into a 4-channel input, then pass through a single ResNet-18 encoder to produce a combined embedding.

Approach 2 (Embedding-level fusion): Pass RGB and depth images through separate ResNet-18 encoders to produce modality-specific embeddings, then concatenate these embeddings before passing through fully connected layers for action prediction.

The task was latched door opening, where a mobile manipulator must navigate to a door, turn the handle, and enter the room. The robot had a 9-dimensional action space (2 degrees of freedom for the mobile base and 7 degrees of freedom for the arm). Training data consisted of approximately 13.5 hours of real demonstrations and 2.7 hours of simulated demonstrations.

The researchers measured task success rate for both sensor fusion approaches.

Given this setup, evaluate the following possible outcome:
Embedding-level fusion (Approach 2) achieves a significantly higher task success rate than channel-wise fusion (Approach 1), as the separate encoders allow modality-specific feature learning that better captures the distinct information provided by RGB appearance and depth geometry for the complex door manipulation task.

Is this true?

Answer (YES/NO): NO